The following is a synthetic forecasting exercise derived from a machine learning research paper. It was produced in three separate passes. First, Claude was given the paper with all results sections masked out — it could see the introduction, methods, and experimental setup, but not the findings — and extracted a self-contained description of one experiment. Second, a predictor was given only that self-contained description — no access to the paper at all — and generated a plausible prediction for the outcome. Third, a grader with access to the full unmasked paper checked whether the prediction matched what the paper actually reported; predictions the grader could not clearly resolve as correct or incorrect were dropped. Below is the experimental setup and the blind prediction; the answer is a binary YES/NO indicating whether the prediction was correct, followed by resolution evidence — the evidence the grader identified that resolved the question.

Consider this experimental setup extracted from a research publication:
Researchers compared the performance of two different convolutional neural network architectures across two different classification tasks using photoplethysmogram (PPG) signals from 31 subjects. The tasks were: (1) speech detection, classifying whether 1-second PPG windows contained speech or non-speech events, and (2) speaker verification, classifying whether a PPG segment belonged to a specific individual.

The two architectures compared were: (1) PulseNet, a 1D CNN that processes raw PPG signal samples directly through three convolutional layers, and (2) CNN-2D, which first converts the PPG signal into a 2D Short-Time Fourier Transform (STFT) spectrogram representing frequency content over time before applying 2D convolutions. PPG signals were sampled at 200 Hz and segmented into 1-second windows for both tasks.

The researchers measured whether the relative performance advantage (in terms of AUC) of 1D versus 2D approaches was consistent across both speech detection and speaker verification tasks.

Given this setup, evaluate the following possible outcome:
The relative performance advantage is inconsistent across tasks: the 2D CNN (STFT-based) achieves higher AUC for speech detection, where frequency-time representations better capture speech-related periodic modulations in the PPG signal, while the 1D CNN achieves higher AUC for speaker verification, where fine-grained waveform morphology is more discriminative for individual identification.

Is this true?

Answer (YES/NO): NO